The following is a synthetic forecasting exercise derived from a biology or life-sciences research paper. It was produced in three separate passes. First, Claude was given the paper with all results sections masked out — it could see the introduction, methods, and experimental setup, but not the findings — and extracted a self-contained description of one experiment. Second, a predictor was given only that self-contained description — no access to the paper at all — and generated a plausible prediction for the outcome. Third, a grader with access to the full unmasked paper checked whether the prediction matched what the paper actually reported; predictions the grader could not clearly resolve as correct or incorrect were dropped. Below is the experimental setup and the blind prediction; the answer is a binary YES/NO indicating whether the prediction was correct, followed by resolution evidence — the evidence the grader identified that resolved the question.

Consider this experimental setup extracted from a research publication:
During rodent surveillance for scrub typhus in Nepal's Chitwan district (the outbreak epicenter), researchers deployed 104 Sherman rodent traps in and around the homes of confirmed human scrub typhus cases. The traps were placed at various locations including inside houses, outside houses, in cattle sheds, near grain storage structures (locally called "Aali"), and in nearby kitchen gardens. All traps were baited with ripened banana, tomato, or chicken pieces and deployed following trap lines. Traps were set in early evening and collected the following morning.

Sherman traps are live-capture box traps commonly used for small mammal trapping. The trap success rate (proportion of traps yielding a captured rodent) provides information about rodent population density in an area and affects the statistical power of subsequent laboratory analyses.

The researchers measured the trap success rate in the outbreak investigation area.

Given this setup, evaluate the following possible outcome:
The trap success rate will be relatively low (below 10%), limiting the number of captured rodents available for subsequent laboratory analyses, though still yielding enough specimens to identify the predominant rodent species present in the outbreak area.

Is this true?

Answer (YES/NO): NO